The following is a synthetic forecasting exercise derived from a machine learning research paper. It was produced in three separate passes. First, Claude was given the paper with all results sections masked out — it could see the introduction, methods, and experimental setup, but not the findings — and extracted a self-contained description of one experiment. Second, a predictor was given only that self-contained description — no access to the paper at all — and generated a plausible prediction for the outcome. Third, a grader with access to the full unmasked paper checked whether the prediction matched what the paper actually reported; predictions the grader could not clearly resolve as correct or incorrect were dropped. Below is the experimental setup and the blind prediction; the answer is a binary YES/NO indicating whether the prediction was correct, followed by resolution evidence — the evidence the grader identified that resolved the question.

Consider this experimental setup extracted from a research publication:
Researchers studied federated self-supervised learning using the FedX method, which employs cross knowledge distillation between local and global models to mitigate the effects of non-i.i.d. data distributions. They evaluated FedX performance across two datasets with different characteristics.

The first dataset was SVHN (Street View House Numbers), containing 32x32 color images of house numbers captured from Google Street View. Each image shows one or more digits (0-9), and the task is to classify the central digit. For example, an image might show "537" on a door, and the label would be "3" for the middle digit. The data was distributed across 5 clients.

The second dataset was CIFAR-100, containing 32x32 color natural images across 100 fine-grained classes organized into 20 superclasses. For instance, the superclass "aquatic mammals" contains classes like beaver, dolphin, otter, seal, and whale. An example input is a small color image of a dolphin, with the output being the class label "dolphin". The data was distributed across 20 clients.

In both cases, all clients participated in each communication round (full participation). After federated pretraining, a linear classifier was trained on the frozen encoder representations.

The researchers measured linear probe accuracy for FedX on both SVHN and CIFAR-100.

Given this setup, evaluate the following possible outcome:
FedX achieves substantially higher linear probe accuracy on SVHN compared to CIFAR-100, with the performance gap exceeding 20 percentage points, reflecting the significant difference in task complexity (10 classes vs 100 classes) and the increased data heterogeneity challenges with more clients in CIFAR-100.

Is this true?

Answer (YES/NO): YES